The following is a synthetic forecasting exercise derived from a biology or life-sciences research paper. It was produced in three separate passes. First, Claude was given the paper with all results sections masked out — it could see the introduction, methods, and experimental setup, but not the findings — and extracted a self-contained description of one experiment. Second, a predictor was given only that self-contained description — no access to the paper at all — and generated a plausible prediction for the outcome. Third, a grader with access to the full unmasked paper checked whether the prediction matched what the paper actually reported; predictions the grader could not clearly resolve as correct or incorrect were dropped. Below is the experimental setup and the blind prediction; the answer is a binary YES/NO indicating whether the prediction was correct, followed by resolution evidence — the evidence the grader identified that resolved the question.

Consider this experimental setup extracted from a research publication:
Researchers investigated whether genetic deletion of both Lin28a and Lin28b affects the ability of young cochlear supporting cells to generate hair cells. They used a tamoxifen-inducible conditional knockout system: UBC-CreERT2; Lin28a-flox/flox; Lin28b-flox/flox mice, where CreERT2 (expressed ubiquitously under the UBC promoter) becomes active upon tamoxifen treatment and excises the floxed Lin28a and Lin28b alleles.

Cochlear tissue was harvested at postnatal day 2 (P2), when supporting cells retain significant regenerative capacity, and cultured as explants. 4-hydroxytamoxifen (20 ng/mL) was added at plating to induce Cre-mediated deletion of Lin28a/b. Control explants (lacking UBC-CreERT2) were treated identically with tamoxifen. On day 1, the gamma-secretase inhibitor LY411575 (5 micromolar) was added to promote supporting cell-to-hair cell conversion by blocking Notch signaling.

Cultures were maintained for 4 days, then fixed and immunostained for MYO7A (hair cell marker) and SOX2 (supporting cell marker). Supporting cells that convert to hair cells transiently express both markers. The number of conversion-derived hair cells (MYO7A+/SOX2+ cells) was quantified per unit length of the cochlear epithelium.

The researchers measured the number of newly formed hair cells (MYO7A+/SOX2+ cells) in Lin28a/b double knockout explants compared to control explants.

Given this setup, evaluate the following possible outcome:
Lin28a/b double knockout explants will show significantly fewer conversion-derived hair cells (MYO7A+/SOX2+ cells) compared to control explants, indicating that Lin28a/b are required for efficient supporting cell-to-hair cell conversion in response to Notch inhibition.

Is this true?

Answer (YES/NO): YES